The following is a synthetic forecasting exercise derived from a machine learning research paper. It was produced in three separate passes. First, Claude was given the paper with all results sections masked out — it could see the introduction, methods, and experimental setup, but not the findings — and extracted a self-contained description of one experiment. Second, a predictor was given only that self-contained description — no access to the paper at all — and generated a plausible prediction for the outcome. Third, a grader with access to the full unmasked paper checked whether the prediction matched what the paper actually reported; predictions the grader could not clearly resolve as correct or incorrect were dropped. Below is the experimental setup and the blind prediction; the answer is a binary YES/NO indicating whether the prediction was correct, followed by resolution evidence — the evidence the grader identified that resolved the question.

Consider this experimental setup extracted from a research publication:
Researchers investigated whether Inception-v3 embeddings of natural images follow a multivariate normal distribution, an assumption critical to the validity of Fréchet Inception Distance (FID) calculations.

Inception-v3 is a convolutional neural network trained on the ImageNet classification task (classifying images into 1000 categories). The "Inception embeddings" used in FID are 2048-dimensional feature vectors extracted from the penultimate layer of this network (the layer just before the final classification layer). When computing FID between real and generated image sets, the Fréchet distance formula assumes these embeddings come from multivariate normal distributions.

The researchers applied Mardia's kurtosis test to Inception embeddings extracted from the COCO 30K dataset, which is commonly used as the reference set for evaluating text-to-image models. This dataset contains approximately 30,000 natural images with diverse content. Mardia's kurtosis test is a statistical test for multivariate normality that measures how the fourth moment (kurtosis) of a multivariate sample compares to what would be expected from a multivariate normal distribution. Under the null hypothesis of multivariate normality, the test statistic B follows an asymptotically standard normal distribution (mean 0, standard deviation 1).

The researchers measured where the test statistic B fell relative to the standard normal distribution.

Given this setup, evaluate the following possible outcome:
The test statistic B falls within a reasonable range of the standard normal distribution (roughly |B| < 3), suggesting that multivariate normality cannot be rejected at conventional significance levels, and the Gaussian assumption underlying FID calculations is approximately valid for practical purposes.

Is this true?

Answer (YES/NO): NO